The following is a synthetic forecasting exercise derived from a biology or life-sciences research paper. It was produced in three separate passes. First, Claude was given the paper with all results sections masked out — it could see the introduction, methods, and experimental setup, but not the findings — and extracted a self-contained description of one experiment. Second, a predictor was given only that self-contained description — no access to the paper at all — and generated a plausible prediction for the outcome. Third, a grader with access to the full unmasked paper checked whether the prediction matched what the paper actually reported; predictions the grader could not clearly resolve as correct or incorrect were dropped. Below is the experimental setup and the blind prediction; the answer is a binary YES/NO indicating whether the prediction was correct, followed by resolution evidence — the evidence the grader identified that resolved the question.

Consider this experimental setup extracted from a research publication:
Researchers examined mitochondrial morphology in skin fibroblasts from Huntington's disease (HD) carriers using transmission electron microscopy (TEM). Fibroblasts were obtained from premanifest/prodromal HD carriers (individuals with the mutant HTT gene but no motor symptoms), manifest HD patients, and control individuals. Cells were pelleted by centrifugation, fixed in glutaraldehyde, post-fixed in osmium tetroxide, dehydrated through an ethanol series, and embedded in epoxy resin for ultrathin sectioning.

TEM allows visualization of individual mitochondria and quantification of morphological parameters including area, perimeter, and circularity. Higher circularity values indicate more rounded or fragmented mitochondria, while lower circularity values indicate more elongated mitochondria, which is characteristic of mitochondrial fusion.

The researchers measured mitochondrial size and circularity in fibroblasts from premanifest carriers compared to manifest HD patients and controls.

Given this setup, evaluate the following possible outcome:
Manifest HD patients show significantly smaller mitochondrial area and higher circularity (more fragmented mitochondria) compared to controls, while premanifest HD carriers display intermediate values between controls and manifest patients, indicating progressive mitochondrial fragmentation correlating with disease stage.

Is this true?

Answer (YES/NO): NO